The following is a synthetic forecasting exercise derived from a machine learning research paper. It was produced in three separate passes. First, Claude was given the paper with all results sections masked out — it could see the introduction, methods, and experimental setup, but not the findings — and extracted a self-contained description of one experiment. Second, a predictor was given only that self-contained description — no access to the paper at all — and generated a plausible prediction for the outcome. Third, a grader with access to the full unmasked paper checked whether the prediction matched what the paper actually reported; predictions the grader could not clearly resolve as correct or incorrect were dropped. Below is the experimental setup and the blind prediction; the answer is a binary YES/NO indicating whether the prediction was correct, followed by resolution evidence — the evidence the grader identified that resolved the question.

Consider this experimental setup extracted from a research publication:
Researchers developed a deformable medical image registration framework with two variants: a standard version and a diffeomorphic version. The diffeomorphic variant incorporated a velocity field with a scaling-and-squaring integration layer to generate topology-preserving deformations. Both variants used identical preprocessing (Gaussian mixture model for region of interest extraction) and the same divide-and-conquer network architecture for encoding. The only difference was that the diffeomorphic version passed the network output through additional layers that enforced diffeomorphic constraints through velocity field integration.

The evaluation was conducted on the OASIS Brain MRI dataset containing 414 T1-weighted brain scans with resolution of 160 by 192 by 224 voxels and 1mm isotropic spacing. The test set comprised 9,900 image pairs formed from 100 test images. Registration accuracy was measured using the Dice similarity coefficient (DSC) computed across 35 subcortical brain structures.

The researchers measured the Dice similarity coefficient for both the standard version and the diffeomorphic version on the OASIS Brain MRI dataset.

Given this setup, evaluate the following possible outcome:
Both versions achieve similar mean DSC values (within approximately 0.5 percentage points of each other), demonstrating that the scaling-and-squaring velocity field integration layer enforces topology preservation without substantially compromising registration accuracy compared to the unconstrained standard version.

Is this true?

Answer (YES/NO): NO